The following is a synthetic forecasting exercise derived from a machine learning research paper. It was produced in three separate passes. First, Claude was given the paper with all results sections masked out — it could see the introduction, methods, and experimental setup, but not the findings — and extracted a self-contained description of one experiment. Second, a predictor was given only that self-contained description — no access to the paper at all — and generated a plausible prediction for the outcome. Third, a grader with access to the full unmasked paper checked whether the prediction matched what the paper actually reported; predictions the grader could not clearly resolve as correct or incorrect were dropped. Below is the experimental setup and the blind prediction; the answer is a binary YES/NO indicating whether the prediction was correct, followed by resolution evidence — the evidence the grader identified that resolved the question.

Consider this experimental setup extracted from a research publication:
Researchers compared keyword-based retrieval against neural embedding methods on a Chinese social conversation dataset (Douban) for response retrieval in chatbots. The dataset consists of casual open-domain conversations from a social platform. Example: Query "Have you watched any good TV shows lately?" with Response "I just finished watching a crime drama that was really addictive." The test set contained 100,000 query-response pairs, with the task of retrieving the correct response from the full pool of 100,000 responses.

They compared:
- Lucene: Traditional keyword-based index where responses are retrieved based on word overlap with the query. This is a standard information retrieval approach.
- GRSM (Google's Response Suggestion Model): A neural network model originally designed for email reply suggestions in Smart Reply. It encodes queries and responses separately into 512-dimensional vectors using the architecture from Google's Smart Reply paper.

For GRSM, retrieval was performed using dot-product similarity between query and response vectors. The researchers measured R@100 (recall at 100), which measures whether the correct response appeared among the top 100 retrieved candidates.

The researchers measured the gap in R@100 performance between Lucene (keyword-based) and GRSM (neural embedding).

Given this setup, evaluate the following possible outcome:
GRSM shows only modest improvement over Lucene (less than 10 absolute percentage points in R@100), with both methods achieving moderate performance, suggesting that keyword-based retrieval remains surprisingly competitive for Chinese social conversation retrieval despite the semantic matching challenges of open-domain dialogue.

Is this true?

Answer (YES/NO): NO